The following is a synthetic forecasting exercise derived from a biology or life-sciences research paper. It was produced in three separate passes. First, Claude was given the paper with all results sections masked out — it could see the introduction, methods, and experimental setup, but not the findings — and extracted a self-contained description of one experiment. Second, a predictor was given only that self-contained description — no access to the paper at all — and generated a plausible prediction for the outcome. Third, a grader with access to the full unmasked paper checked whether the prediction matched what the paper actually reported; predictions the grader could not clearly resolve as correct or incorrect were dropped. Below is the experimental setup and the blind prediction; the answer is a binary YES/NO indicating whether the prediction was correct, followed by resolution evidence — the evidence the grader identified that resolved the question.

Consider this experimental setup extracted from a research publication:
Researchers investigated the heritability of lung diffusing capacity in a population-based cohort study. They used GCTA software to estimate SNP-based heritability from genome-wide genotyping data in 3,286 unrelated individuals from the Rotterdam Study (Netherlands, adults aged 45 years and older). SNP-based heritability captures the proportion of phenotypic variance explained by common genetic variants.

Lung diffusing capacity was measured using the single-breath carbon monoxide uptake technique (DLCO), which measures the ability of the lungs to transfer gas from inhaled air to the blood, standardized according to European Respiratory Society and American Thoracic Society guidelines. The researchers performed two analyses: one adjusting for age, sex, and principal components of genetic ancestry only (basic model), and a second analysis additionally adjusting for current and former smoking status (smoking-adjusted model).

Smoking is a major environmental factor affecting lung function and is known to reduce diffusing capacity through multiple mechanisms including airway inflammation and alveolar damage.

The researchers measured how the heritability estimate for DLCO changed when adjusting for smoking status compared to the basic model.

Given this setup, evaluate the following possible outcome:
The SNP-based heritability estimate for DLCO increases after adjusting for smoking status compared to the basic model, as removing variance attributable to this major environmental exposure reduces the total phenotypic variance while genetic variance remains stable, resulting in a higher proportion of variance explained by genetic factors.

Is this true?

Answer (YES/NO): YES